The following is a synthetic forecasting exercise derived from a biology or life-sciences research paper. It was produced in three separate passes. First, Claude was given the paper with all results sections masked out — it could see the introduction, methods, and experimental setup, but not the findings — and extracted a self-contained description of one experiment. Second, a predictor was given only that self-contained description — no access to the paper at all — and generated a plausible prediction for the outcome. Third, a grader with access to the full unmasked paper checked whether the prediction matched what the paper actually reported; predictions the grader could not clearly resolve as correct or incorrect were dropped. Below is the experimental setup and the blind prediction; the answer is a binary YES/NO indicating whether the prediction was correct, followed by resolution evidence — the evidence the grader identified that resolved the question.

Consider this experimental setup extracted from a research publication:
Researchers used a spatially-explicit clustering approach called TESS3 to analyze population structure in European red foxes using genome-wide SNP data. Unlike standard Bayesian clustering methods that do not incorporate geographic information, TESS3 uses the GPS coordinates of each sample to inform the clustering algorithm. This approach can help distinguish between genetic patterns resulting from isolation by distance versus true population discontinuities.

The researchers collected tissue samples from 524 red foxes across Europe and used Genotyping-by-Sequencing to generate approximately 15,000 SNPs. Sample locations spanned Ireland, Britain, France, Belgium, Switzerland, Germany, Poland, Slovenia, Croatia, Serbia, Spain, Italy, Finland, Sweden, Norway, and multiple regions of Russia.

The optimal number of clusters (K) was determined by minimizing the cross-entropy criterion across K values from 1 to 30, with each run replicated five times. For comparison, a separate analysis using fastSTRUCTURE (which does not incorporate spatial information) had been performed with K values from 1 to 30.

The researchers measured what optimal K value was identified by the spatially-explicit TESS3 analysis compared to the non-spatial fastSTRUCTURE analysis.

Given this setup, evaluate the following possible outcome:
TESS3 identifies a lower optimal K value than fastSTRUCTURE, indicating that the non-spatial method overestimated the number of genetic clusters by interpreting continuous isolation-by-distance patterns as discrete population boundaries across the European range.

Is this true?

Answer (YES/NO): NO